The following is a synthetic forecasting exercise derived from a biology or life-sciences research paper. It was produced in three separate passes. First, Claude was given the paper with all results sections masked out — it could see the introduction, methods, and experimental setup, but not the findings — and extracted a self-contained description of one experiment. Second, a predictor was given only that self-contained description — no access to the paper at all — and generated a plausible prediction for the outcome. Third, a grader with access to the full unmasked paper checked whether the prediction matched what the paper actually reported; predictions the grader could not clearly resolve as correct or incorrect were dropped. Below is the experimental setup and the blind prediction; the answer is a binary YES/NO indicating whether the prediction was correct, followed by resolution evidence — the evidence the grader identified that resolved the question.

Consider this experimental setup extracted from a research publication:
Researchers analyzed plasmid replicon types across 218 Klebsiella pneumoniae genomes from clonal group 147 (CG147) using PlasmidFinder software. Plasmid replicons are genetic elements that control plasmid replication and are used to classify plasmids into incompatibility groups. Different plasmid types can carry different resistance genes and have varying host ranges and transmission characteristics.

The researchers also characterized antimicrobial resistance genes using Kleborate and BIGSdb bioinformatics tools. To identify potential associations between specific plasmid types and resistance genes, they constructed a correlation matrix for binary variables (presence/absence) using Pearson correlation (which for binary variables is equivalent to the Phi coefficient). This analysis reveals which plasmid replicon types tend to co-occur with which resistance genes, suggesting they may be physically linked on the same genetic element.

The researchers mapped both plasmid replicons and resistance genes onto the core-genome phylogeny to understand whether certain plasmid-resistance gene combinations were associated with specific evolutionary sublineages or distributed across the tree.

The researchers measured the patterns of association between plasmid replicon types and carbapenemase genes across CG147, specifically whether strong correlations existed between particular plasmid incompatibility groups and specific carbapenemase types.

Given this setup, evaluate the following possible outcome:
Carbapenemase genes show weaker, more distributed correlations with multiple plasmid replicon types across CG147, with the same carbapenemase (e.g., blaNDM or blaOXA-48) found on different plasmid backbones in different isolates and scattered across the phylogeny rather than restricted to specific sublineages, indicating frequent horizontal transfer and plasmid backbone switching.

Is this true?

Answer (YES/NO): NO